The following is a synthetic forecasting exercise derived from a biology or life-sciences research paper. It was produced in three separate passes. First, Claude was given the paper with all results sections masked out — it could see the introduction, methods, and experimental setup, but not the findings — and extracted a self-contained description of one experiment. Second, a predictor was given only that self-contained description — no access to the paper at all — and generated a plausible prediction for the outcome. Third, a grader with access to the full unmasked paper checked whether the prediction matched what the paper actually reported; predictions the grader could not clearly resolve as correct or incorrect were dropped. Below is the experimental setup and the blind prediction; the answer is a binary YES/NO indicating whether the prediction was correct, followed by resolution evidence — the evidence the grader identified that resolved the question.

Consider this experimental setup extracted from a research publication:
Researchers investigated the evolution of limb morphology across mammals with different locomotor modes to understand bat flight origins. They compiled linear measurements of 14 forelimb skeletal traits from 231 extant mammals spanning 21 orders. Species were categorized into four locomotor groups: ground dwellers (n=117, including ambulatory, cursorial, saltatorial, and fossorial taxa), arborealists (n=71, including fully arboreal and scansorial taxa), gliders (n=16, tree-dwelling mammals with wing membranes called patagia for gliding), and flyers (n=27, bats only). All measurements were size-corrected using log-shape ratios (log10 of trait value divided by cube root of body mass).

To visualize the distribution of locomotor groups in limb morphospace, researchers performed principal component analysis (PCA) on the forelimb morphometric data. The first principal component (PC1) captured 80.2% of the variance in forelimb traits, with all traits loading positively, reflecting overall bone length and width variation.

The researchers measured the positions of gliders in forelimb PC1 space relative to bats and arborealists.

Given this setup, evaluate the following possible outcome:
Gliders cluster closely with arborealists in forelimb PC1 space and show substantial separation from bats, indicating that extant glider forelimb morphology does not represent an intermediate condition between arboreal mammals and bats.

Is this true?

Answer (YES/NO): NO